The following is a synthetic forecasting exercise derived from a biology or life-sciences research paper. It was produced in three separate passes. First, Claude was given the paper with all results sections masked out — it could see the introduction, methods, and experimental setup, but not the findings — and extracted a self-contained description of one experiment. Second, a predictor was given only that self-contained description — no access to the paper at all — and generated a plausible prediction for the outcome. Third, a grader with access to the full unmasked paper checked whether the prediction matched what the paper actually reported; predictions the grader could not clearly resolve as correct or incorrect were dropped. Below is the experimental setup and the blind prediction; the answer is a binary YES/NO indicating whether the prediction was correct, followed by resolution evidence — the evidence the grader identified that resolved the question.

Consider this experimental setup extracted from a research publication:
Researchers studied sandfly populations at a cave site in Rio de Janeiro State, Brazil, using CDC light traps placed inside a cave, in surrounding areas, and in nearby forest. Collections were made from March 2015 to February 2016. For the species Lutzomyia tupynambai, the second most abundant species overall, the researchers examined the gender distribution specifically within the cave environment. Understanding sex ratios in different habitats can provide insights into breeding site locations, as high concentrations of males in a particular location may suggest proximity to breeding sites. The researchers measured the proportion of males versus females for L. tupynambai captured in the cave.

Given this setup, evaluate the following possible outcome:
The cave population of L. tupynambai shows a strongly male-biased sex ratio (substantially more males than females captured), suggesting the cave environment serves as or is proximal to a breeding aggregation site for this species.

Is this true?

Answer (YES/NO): YES